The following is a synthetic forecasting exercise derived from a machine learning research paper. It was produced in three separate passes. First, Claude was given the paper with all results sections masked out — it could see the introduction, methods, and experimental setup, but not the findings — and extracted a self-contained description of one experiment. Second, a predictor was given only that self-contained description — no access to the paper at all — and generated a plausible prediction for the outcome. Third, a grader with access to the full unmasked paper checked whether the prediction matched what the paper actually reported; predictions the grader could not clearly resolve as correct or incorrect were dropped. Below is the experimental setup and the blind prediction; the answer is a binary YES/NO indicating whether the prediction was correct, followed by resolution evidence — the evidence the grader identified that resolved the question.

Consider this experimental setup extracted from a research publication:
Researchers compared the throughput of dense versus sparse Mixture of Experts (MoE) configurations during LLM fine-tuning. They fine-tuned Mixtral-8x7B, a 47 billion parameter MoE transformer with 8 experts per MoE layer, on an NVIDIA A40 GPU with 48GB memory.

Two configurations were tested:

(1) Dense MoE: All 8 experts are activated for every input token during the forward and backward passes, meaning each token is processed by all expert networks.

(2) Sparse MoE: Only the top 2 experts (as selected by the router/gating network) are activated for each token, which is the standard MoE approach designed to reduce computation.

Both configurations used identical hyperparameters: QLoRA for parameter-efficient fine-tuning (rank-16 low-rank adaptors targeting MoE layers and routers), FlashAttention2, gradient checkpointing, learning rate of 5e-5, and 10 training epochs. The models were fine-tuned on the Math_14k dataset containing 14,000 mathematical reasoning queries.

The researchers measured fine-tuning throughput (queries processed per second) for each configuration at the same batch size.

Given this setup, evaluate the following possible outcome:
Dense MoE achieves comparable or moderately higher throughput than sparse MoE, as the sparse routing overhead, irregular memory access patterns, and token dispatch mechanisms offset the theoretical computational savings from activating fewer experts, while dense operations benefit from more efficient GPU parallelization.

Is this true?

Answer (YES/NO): NO